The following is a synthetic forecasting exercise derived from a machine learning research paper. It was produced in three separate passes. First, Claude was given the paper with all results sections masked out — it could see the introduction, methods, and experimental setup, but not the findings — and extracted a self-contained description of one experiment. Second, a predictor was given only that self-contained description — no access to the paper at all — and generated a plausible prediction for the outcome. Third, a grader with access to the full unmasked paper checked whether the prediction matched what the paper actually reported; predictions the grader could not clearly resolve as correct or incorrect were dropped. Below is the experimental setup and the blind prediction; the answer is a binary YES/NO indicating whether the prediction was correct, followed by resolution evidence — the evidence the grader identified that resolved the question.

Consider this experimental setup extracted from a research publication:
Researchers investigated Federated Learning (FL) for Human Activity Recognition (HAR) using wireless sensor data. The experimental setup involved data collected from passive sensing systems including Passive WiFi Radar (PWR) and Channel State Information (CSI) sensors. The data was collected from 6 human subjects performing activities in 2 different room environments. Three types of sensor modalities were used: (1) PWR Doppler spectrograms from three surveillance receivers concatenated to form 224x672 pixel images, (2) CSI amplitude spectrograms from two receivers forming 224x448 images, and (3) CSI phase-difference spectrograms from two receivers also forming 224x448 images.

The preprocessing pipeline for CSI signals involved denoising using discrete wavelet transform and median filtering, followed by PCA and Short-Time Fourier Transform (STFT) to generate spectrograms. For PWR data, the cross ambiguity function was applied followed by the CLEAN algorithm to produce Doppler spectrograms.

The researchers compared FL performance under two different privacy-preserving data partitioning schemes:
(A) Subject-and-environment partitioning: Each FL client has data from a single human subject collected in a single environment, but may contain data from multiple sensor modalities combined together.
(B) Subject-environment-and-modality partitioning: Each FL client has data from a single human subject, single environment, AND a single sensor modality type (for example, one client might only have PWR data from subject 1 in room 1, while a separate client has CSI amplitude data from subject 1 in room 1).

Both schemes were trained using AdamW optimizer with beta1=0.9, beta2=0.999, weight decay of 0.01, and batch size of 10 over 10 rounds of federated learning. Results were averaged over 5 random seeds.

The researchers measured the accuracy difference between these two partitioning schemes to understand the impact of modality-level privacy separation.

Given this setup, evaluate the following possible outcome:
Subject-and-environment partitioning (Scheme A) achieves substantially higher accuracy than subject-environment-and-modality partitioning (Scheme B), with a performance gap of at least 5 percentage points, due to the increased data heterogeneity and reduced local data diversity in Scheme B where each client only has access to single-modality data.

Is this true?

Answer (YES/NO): YES